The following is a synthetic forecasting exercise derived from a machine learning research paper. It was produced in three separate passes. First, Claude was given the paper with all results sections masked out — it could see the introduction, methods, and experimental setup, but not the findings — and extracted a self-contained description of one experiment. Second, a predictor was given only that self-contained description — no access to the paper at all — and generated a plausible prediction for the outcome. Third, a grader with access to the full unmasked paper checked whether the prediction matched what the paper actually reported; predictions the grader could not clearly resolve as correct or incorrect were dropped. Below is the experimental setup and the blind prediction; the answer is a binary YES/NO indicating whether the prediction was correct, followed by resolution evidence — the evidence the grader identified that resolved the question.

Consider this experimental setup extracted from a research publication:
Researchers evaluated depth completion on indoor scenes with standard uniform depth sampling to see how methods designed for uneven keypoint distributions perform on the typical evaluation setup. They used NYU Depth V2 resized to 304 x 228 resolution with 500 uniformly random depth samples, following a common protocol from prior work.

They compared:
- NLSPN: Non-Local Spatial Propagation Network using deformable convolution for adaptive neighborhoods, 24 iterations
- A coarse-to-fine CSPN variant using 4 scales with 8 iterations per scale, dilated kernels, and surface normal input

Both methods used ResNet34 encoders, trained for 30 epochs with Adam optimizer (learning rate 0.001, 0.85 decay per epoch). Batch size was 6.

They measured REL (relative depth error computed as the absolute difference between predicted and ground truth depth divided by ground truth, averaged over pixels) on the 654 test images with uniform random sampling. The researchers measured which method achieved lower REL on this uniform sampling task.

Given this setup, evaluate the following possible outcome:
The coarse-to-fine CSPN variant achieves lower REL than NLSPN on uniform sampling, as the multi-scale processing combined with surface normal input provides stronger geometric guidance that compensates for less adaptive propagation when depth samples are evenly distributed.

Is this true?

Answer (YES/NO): NO